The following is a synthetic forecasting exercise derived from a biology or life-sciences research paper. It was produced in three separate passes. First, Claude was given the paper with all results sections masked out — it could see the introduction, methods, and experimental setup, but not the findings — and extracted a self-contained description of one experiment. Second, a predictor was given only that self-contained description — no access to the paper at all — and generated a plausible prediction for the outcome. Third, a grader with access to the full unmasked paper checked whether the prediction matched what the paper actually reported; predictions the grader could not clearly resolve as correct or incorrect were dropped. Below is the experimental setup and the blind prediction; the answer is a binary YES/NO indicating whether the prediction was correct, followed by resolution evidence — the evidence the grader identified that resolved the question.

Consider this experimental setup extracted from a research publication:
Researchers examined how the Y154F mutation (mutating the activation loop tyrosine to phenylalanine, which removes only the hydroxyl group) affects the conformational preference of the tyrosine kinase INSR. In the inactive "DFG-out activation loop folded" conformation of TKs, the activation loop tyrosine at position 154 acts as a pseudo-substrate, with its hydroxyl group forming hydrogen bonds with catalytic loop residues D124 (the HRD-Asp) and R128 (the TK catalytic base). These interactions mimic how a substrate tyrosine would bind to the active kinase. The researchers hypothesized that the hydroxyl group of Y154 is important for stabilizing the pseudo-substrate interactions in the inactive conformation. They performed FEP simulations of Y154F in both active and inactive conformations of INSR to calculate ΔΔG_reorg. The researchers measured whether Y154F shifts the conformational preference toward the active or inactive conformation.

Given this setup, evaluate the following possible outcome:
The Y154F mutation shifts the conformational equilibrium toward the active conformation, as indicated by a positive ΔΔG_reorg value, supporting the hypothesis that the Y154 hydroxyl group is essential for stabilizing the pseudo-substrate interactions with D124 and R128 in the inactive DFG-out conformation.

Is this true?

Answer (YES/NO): YES